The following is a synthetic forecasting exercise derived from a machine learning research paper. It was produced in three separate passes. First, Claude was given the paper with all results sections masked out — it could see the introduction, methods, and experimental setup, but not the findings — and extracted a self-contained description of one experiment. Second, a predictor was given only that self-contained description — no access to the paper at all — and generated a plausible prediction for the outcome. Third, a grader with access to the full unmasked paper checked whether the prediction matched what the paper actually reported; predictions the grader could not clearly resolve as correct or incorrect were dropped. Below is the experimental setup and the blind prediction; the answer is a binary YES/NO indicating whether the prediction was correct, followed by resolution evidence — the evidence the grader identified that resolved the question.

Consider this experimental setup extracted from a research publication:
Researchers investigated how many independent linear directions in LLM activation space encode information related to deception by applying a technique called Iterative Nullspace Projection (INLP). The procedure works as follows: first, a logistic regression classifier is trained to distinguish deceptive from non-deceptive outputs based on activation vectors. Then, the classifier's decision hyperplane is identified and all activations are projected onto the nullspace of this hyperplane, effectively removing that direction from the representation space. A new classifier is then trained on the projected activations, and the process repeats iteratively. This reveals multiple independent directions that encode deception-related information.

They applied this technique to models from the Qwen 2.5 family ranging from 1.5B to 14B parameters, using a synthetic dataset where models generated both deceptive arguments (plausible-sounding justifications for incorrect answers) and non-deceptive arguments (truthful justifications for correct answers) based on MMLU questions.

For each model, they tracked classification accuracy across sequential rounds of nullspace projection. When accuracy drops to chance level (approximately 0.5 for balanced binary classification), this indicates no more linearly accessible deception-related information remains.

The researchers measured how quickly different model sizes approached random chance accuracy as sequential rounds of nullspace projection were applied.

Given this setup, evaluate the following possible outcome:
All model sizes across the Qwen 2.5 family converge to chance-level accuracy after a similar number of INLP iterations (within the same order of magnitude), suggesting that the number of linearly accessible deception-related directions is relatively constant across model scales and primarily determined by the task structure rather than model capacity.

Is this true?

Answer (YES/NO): NO